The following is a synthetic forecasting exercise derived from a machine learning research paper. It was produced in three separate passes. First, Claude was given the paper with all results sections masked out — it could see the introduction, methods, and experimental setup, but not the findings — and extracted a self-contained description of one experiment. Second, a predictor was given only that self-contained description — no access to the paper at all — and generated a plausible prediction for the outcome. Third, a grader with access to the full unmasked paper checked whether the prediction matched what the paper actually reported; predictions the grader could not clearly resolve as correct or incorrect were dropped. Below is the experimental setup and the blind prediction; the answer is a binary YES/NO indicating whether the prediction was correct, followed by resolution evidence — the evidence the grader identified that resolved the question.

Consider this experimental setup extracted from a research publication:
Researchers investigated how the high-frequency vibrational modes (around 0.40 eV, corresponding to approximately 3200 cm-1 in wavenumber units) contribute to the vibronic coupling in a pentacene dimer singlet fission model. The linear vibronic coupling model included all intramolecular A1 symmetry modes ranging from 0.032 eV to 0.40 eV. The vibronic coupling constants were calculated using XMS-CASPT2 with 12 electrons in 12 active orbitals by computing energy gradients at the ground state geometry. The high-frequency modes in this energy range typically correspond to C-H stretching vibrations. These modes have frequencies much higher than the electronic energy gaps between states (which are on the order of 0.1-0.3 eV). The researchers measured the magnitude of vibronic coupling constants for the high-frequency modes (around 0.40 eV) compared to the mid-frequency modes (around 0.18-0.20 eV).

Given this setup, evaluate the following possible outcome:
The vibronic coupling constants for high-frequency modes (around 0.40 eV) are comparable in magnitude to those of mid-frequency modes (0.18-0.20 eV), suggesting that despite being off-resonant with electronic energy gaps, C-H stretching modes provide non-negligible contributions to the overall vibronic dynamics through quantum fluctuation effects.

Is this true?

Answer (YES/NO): NO